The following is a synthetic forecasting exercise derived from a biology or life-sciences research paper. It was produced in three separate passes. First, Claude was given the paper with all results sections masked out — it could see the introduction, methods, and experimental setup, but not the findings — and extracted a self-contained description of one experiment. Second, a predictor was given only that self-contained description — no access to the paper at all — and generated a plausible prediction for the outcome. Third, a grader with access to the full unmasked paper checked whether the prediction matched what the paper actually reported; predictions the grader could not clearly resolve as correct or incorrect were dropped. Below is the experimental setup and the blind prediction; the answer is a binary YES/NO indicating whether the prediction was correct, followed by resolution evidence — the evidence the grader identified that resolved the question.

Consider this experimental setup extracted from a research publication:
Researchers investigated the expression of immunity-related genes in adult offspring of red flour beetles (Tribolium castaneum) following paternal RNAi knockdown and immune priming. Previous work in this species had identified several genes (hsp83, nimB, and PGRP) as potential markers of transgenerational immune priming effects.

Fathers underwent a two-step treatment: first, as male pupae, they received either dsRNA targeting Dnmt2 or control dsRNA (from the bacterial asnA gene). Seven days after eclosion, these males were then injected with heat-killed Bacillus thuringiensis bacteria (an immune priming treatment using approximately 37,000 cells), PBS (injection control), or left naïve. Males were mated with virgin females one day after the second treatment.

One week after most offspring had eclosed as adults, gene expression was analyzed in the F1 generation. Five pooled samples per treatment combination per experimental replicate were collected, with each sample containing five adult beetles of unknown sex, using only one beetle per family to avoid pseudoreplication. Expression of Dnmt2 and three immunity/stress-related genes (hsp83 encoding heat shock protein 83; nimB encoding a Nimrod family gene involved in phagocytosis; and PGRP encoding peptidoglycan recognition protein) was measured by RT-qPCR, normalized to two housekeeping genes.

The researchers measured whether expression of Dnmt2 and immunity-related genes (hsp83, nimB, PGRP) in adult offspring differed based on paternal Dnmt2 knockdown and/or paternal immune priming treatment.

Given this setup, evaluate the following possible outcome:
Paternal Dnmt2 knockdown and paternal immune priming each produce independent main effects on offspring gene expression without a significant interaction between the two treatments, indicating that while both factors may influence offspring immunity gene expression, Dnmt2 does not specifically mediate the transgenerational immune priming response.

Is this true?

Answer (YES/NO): NO